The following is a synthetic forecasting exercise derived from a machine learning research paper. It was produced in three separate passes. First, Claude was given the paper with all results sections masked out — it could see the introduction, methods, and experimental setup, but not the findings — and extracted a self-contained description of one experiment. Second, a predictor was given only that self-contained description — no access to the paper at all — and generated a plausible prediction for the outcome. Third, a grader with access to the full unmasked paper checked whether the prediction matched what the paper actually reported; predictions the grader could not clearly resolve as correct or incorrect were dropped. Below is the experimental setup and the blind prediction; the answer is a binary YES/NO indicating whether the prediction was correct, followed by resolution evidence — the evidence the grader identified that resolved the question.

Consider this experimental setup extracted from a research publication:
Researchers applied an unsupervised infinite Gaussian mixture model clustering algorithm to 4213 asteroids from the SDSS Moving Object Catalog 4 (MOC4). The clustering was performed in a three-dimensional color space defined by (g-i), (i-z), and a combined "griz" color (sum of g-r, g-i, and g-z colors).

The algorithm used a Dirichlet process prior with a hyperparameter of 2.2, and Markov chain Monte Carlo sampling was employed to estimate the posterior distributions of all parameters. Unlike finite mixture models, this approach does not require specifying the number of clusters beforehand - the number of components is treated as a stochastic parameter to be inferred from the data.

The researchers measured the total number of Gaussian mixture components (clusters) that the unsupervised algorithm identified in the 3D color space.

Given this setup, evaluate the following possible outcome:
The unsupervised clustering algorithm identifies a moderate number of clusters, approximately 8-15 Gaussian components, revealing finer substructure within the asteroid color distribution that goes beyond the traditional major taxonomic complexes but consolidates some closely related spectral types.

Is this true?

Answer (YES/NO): YES